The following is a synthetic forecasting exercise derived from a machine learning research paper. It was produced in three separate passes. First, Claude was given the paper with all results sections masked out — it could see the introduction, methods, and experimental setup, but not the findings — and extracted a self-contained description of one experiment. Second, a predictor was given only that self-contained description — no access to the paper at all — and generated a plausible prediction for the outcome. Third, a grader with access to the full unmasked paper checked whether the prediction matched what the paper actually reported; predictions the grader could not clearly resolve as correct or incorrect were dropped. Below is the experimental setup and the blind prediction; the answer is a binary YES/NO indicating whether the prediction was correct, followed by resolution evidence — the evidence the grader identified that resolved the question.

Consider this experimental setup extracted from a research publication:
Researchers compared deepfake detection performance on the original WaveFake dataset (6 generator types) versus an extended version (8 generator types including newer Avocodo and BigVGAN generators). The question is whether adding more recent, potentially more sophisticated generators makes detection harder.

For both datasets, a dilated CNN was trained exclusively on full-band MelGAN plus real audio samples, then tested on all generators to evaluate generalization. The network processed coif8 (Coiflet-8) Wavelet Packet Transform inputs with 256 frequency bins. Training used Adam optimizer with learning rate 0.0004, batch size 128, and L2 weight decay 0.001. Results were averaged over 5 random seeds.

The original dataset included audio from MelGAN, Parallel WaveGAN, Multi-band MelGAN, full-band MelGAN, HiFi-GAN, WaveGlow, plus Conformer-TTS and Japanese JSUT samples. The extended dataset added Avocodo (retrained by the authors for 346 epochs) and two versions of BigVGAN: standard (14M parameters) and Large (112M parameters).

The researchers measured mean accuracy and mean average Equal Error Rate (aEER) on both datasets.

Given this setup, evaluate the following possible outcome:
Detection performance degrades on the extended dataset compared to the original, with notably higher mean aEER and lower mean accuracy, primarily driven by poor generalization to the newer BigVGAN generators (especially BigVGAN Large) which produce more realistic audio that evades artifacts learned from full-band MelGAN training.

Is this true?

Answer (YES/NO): NO